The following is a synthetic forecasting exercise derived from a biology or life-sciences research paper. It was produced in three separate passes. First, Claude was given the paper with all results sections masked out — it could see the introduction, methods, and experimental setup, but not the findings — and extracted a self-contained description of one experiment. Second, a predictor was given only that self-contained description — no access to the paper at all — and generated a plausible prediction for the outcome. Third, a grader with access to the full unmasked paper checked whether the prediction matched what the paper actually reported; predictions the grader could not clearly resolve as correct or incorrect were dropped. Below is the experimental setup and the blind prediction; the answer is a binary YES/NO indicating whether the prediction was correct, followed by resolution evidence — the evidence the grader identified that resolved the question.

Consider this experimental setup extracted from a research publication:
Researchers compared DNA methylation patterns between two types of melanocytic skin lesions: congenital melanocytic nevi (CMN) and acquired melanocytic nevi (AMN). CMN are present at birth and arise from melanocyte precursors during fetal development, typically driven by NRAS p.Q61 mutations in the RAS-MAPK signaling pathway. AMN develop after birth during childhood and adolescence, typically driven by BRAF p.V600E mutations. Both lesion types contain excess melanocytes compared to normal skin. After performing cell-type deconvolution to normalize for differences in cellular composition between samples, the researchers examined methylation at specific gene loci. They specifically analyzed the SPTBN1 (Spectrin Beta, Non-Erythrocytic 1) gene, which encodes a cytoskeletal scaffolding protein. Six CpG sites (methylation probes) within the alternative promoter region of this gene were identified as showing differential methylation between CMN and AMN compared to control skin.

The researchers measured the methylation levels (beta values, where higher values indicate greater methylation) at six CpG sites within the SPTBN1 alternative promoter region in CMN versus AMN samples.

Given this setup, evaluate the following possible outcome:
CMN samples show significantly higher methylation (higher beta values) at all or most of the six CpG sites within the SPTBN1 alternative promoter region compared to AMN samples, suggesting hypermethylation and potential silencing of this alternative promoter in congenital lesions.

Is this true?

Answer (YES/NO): NO